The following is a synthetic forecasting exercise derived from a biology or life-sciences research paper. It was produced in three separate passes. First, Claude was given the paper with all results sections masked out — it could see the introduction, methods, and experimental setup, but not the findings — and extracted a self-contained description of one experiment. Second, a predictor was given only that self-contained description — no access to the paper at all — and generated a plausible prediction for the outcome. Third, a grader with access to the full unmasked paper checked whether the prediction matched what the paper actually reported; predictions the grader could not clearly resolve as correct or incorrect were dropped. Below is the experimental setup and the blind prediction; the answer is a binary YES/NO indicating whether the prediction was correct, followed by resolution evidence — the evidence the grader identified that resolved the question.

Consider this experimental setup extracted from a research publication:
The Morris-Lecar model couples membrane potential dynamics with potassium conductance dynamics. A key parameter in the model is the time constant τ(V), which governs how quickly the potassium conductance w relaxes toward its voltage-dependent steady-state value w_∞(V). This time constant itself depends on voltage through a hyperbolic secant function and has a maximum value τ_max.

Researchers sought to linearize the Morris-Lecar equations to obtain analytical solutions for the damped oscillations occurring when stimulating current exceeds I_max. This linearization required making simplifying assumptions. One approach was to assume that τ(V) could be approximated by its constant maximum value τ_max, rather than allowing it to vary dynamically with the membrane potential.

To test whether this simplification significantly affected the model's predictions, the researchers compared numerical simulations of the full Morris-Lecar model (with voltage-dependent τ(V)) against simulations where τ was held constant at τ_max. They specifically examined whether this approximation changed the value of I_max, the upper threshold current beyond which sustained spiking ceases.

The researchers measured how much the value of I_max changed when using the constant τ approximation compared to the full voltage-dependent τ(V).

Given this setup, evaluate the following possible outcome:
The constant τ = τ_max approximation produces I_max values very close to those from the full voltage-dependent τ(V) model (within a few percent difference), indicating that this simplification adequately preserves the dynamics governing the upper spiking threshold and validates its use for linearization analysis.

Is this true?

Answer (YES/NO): YES